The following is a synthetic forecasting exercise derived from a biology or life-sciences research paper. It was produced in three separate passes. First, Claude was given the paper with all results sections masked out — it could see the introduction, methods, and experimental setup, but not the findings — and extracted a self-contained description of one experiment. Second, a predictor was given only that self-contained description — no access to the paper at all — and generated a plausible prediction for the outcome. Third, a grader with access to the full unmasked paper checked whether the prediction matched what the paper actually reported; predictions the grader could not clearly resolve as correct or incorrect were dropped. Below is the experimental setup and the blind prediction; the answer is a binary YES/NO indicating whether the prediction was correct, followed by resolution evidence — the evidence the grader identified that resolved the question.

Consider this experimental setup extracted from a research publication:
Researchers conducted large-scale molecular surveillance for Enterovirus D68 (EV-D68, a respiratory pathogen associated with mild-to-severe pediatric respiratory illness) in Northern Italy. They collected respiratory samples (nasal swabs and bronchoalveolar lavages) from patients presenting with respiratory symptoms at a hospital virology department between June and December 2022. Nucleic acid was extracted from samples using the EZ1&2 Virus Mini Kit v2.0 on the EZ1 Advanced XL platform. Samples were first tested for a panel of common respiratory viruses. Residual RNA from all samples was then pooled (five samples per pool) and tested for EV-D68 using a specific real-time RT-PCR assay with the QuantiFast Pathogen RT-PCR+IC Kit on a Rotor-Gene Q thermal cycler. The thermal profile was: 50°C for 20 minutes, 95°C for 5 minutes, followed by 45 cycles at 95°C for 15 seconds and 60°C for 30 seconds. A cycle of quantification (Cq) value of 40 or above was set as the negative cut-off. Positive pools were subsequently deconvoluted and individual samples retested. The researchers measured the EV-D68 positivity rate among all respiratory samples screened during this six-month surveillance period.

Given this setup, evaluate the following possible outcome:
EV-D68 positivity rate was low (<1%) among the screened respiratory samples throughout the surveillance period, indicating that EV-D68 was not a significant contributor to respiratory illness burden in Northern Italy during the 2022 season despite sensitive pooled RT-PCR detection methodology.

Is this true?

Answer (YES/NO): NO